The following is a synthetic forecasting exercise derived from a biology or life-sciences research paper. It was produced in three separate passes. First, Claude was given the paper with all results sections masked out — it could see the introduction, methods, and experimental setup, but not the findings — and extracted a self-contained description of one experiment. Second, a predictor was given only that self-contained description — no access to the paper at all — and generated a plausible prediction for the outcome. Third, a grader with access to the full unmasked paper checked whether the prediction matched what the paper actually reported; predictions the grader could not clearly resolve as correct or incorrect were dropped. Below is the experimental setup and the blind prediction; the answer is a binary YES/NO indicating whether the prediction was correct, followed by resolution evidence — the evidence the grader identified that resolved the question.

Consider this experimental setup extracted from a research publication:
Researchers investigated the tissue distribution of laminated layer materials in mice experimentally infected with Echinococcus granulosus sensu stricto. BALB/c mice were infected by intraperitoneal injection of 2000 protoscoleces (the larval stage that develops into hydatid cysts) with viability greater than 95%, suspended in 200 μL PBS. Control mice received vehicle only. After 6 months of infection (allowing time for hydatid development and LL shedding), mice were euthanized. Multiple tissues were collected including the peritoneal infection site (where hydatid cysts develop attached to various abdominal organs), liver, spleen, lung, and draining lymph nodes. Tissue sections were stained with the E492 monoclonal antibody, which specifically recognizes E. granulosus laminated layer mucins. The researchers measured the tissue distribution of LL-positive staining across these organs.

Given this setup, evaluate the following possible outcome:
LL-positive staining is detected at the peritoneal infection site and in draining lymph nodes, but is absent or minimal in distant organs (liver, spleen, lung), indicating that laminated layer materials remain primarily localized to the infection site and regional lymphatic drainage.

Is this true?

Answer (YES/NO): NO